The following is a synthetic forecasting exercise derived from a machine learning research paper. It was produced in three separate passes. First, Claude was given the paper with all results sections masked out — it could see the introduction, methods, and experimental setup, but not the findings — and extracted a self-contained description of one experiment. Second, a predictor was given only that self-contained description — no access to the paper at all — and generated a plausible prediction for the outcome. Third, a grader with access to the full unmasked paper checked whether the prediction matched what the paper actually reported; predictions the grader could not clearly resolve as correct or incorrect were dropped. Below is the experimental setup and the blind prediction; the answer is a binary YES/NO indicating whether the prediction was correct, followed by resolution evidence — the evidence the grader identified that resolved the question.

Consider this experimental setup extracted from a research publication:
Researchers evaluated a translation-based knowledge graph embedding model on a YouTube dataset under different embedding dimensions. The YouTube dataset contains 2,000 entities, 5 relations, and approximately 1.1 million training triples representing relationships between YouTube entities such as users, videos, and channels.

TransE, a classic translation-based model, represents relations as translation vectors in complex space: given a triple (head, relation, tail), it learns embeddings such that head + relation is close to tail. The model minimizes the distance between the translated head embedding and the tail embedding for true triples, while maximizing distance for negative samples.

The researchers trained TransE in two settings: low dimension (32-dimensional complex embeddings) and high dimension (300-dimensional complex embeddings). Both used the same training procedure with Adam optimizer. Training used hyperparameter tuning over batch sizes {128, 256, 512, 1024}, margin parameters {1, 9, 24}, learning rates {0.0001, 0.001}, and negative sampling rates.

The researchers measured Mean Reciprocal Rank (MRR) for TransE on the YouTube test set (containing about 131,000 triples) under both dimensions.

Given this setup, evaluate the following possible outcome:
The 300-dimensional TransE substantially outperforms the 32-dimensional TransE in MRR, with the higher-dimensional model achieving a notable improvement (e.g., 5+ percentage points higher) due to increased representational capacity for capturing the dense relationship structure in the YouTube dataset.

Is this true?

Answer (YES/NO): NO